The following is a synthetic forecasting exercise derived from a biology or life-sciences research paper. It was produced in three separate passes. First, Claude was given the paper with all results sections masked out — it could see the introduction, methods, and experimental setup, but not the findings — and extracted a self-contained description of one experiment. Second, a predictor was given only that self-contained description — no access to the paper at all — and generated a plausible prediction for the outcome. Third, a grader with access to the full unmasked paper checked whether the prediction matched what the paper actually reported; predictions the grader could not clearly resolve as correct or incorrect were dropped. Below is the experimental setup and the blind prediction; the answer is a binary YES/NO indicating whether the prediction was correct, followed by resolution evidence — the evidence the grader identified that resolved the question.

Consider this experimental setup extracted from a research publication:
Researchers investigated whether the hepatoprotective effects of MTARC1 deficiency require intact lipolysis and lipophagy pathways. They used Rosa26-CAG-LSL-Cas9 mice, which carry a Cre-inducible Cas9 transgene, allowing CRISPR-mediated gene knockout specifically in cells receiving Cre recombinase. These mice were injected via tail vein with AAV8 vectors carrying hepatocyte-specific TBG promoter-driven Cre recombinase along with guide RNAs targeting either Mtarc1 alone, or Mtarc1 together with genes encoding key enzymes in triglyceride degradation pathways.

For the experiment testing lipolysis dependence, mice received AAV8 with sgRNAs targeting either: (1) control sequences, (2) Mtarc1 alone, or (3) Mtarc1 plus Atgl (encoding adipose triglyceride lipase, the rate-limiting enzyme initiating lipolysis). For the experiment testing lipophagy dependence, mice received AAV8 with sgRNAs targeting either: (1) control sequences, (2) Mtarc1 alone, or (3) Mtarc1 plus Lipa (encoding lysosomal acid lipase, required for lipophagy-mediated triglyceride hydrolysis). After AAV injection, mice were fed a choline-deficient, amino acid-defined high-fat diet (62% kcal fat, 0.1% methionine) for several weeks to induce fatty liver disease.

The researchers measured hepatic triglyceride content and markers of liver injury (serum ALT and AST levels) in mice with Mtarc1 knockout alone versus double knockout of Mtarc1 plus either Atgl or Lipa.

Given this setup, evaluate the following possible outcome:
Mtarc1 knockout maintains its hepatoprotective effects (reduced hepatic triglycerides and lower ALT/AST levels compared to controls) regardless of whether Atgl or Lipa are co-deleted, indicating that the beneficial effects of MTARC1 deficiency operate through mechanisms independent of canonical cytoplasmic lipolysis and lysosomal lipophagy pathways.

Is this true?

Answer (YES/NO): NO